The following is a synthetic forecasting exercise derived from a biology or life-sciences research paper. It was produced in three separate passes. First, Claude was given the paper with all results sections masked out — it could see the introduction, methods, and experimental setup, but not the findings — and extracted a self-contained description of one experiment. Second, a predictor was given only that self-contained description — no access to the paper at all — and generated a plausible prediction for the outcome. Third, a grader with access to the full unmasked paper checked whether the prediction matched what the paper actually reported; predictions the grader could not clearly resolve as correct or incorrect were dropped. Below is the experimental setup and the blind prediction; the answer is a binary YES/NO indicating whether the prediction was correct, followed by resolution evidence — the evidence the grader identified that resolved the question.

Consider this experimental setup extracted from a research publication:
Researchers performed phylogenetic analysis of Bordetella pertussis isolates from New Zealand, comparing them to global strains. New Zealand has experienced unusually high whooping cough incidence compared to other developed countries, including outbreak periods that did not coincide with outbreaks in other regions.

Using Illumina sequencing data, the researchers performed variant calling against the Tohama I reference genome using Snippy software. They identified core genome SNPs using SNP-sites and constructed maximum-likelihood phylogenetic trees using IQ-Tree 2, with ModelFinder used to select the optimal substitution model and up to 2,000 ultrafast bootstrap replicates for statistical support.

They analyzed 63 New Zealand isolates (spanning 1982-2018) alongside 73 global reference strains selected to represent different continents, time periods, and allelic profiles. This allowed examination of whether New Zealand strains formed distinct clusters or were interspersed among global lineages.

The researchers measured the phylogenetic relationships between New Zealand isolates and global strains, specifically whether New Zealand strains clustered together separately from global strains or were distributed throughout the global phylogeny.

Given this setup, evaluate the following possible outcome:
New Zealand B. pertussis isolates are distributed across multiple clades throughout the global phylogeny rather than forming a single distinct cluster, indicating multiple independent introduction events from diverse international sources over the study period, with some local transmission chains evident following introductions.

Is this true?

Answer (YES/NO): YES